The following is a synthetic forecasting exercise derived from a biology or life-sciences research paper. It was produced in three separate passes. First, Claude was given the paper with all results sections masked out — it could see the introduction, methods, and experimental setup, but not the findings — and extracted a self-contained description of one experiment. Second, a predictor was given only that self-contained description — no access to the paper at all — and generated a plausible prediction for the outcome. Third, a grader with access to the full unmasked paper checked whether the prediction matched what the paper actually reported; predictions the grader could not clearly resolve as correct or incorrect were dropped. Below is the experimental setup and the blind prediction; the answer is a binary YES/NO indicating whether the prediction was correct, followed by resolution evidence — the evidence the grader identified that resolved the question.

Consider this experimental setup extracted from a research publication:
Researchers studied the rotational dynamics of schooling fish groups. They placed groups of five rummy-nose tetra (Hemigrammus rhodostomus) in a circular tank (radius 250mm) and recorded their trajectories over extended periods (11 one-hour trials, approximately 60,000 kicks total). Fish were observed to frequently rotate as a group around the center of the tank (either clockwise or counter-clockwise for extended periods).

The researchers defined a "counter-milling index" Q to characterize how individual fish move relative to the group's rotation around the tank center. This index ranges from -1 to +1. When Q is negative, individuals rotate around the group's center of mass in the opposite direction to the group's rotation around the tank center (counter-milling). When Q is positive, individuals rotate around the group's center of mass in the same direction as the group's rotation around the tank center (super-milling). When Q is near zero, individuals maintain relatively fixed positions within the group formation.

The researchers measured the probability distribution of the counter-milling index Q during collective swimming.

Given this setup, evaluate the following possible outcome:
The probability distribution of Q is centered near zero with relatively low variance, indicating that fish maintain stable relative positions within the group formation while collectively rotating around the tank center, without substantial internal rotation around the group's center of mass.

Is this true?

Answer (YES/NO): NO